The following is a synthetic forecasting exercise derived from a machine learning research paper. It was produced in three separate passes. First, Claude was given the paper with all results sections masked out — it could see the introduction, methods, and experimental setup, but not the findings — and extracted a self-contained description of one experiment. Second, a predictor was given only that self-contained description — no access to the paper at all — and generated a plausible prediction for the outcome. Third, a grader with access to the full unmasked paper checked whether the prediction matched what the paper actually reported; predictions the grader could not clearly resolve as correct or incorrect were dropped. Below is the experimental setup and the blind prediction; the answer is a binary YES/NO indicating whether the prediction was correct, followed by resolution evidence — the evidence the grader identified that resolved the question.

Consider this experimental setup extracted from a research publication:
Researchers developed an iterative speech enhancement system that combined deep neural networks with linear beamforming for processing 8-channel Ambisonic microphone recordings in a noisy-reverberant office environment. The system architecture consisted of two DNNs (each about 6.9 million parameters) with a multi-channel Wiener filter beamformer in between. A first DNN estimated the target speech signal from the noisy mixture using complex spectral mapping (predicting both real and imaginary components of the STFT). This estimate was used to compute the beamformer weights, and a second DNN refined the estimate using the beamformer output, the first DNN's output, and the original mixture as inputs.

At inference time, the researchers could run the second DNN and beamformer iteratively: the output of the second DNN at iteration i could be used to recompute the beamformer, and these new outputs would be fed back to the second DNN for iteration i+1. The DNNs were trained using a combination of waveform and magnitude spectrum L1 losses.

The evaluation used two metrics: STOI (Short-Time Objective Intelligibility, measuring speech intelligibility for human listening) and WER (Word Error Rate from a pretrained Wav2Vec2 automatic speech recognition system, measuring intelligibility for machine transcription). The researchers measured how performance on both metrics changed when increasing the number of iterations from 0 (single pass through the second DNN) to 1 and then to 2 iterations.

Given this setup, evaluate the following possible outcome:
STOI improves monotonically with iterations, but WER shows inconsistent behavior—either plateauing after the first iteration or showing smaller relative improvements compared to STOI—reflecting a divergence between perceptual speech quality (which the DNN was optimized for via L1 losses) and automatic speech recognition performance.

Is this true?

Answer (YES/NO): NO